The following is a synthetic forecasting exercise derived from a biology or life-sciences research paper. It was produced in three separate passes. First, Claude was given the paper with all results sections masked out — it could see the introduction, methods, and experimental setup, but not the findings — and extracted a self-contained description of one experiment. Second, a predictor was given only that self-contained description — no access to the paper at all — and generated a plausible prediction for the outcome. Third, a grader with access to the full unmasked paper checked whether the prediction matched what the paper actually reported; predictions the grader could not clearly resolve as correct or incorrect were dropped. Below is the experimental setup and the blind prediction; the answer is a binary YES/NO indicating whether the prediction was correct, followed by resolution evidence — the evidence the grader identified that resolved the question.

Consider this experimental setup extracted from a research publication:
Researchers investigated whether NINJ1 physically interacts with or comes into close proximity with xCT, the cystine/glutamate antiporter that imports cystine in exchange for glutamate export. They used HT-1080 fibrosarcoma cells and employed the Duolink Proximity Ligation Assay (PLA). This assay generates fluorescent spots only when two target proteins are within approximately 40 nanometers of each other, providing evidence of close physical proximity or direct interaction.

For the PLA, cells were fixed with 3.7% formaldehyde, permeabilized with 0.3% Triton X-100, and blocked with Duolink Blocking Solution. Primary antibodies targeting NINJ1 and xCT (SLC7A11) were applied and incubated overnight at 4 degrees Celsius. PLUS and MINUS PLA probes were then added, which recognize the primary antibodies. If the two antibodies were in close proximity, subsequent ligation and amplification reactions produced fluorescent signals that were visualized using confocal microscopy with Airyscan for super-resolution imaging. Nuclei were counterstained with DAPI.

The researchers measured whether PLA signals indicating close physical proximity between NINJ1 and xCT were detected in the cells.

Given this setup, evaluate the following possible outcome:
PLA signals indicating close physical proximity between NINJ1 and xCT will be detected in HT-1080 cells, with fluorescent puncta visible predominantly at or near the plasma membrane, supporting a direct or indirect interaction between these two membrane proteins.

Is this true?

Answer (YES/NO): YES